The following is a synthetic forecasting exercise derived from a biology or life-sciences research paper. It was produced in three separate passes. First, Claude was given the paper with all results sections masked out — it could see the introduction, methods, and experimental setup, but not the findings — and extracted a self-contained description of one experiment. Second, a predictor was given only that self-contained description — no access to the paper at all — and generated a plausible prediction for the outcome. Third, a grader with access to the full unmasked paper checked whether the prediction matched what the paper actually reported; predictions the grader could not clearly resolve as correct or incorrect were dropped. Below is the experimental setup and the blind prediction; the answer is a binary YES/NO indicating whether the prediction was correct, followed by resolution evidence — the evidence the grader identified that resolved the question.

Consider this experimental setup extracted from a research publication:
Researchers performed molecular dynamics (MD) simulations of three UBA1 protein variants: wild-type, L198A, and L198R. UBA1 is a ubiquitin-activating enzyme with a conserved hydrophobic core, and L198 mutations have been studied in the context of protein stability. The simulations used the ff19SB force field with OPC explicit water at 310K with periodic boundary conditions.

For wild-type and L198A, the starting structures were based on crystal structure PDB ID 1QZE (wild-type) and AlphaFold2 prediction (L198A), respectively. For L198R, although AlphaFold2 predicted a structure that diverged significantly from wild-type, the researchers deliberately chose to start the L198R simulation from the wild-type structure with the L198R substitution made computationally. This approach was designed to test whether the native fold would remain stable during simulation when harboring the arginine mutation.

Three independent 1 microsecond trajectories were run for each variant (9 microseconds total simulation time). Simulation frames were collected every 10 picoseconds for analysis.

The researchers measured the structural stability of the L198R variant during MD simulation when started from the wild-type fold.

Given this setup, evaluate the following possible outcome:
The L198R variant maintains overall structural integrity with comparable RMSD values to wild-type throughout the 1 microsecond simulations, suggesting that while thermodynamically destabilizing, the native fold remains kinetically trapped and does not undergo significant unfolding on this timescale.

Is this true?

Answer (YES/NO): NO